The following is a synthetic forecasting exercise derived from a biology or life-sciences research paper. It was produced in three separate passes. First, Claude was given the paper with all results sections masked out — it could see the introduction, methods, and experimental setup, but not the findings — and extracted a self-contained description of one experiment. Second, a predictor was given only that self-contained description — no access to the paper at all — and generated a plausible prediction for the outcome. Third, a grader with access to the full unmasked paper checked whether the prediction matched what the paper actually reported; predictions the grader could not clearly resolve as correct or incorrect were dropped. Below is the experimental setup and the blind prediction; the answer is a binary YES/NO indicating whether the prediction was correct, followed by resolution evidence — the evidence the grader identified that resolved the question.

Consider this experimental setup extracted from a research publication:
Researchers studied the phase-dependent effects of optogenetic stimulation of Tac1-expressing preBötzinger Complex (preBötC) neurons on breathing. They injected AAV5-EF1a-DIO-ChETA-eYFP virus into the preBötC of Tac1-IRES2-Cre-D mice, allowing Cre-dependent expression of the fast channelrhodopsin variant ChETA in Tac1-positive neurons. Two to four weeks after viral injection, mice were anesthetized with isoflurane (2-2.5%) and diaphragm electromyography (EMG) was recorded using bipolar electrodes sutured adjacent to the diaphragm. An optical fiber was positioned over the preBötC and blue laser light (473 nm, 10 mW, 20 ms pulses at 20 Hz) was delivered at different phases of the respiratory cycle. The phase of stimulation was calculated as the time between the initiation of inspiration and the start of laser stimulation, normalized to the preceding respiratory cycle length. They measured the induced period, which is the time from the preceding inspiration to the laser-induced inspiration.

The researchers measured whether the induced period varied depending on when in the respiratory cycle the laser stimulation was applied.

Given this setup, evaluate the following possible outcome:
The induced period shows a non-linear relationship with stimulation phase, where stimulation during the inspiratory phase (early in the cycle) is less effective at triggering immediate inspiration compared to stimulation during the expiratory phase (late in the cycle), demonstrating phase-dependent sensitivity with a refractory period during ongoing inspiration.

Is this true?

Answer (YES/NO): YES